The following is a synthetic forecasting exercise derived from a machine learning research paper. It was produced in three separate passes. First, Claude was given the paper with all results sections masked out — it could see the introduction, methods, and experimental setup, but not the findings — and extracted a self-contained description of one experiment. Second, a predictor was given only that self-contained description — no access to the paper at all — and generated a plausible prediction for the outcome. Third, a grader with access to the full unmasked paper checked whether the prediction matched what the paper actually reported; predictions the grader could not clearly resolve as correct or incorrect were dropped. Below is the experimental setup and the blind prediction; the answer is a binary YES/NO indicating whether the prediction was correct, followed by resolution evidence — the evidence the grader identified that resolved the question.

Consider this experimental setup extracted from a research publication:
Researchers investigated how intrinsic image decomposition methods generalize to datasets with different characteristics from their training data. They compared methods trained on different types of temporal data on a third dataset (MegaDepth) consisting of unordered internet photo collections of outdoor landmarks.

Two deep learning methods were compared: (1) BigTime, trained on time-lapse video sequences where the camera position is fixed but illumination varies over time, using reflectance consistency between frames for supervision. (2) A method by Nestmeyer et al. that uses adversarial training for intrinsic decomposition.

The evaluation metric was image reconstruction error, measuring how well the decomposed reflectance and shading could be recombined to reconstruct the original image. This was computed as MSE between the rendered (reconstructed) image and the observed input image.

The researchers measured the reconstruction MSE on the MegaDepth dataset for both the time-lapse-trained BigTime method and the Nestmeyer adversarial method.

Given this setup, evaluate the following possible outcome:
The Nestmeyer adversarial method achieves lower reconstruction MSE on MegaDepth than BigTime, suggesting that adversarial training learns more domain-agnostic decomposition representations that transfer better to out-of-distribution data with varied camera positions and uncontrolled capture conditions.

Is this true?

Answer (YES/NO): NO